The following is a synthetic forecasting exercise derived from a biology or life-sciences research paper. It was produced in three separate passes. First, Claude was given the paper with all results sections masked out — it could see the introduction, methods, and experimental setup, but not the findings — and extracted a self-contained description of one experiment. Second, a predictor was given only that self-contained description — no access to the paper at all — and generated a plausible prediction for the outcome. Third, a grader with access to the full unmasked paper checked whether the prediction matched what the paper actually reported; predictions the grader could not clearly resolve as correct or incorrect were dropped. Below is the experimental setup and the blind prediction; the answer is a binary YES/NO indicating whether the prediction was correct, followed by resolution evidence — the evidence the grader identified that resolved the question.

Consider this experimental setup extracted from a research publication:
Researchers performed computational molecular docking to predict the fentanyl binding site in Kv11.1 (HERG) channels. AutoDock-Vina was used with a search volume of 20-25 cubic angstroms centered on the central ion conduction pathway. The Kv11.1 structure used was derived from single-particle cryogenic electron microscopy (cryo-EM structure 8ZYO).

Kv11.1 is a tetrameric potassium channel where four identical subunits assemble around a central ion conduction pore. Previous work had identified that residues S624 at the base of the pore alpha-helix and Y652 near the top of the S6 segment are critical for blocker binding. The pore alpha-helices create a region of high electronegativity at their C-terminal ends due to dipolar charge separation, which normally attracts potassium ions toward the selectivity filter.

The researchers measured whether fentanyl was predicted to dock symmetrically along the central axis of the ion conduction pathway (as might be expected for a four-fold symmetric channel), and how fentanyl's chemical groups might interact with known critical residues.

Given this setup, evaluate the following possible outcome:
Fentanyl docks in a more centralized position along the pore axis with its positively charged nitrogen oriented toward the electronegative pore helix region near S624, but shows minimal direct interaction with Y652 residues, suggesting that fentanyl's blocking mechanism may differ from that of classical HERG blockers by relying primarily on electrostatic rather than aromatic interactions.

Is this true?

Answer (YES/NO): NO